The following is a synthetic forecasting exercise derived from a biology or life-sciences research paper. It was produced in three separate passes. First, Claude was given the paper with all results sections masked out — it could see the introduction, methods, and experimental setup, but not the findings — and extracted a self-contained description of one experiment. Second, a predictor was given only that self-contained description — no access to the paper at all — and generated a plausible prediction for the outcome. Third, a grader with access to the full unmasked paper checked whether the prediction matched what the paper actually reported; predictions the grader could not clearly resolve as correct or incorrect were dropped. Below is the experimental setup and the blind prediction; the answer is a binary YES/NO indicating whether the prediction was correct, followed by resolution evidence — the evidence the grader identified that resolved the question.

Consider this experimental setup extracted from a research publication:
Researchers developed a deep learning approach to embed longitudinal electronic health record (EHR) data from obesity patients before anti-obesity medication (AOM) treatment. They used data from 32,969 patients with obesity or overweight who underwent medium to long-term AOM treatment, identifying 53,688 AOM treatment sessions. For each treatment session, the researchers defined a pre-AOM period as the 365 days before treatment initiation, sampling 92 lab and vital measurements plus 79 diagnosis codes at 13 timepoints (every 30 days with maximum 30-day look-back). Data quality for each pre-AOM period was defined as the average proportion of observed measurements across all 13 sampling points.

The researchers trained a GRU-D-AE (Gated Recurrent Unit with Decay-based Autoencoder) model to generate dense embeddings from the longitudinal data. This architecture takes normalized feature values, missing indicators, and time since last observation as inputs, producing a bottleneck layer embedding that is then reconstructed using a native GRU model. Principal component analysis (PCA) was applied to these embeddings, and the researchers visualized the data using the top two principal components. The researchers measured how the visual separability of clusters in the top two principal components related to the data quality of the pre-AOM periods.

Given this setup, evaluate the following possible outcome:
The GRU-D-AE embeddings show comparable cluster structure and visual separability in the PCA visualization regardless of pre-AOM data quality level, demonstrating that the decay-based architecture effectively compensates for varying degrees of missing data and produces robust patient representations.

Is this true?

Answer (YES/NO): NO